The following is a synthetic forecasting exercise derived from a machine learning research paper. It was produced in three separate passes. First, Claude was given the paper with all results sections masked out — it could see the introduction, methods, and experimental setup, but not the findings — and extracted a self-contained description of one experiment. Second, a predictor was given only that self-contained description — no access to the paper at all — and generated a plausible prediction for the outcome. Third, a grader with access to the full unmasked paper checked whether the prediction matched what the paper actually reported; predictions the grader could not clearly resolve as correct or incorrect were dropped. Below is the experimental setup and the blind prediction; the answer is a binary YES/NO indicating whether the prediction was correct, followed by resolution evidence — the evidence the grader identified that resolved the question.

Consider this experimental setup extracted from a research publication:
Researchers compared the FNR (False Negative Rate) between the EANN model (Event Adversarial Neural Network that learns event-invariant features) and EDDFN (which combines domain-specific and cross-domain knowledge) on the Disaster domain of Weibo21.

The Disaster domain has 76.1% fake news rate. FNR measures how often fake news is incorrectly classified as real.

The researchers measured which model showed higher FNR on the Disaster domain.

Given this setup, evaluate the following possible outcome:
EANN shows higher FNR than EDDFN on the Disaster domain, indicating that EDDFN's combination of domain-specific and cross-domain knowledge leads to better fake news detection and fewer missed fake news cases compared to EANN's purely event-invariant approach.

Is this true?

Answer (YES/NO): YES